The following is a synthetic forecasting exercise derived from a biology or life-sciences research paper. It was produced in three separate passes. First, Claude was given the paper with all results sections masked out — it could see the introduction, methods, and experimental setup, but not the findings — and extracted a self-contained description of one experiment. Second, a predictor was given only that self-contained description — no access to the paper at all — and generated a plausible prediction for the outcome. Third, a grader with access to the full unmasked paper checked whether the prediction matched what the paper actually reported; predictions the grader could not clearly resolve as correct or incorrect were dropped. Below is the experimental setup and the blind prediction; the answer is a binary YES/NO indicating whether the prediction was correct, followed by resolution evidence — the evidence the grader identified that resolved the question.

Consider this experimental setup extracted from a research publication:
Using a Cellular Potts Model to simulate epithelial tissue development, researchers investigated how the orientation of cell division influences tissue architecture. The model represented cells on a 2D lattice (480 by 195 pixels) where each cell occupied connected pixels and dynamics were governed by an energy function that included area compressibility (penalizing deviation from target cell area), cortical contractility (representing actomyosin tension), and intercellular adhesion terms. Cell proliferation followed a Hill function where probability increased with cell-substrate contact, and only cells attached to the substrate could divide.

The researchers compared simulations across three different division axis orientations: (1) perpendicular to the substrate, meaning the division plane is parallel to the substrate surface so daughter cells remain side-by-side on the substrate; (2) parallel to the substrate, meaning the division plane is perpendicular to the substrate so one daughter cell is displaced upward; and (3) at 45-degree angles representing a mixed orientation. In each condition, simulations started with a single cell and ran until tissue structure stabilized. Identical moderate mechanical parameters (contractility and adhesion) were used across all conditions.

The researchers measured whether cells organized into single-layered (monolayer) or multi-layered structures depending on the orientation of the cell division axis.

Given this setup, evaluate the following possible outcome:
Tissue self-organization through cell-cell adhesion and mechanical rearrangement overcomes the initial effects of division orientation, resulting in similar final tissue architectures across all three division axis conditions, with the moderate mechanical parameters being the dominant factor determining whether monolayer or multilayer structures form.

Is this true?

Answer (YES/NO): NO